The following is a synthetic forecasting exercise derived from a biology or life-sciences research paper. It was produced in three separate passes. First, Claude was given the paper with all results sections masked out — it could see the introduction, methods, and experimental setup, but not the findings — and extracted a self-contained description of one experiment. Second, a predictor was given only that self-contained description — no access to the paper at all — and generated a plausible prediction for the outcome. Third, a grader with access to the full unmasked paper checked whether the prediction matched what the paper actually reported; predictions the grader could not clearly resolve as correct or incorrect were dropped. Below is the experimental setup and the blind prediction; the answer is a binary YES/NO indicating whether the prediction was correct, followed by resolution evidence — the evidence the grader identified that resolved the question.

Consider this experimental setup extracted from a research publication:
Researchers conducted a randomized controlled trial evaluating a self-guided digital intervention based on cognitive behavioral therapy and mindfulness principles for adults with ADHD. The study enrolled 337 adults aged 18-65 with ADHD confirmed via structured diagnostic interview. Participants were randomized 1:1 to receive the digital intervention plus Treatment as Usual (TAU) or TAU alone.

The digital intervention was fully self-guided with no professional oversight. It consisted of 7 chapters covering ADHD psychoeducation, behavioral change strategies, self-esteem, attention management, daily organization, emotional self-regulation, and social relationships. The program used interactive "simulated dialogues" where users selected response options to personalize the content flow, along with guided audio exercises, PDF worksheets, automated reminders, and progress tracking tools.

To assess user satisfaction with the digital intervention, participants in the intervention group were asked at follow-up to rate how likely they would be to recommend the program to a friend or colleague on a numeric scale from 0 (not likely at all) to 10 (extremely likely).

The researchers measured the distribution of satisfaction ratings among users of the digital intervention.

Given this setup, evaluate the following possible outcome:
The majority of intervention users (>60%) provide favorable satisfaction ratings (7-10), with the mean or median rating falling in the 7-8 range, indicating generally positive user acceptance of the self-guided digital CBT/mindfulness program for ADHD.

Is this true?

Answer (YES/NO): NO